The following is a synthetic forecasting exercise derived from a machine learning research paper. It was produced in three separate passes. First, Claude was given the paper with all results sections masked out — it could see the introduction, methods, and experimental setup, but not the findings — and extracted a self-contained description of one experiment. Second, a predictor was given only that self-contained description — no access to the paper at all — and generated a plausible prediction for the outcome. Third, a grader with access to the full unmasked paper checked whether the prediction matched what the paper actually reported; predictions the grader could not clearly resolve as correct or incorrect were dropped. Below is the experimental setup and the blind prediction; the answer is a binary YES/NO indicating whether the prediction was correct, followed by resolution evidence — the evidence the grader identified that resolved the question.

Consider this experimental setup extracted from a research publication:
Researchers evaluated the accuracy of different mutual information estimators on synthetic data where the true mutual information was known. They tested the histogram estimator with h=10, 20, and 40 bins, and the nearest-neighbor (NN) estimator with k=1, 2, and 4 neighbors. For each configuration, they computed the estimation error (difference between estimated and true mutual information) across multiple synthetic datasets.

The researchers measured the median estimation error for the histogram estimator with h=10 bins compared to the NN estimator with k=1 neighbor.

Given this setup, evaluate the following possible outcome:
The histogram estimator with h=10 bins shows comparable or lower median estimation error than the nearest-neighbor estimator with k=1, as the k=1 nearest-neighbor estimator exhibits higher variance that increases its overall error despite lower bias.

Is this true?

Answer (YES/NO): NO